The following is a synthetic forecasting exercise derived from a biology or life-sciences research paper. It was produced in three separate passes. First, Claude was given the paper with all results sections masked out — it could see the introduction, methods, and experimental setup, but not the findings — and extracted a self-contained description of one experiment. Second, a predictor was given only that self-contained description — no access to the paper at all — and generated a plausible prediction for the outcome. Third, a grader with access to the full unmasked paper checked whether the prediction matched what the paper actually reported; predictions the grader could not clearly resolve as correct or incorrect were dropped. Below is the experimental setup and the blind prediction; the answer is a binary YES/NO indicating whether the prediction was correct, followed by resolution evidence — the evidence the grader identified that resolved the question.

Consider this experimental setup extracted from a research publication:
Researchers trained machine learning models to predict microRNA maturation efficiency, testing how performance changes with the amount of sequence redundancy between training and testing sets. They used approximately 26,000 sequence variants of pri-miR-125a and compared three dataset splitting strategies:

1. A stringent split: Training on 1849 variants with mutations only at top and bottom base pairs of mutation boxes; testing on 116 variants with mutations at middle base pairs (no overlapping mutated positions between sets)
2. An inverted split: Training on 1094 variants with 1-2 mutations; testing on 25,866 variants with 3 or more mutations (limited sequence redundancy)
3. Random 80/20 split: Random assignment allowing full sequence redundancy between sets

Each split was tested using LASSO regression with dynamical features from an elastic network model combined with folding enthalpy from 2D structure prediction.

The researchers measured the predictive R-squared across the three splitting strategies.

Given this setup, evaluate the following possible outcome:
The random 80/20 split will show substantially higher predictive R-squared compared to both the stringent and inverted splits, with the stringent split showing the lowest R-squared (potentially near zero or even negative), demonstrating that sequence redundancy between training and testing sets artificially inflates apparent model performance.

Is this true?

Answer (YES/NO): NO